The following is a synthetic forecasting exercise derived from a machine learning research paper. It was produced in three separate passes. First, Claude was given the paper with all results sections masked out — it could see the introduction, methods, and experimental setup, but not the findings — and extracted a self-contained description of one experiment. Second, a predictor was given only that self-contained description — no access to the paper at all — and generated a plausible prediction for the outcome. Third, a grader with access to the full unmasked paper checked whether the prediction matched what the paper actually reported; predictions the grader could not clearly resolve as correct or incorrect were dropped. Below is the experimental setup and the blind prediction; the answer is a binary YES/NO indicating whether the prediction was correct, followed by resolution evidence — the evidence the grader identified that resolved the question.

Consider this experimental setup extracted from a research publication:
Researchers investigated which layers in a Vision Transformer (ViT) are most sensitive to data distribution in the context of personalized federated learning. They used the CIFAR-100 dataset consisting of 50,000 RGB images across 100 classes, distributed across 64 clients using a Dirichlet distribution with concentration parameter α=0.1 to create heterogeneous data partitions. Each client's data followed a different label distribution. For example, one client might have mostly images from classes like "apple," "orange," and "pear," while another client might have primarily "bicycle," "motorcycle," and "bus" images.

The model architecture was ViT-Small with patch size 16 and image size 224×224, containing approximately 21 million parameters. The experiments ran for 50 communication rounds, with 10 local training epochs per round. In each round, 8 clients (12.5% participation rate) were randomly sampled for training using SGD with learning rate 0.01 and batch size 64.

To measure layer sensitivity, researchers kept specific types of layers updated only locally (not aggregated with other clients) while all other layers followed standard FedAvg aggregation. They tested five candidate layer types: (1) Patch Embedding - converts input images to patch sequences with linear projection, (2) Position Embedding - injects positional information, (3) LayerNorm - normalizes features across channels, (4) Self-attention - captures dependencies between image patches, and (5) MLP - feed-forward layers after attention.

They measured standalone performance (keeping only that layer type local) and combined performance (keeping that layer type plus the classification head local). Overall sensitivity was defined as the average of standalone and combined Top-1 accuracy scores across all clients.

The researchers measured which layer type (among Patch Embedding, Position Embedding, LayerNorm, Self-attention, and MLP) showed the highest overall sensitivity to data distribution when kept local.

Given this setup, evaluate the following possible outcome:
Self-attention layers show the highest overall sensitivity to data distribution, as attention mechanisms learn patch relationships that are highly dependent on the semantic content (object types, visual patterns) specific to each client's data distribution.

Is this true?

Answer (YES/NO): YES